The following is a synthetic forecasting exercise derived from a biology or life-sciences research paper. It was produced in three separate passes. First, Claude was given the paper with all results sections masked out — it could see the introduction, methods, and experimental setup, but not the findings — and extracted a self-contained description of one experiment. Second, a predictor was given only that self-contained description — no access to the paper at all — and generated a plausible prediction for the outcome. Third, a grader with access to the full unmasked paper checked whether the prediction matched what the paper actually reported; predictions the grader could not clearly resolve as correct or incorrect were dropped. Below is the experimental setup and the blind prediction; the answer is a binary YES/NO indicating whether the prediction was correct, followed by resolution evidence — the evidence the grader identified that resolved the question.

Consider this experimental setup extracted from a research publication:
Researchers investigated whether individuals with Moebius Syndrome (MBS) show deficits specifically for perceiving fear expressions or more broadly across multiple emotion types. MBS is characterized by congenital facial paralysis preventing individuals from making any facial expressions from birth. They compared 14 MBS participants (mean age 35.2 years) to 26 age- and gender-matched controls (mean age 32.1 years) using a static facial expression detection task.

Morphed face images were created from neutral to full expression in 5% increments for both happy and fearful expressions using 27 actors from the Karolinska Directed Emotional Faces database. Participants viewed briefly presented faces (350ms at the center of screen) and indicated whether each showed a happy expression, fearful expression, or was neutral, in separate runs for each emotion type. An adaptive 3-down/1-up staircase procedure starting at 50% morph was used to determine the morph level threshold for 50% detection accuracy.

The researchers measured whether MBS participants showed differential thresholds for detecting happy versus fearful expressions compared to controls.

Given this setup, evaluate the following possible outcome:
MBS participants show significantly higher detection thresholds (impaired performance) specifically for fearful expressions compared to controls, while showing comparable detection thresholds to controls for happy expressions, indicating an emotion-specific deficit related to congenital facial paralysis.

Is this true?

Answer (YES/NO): NO